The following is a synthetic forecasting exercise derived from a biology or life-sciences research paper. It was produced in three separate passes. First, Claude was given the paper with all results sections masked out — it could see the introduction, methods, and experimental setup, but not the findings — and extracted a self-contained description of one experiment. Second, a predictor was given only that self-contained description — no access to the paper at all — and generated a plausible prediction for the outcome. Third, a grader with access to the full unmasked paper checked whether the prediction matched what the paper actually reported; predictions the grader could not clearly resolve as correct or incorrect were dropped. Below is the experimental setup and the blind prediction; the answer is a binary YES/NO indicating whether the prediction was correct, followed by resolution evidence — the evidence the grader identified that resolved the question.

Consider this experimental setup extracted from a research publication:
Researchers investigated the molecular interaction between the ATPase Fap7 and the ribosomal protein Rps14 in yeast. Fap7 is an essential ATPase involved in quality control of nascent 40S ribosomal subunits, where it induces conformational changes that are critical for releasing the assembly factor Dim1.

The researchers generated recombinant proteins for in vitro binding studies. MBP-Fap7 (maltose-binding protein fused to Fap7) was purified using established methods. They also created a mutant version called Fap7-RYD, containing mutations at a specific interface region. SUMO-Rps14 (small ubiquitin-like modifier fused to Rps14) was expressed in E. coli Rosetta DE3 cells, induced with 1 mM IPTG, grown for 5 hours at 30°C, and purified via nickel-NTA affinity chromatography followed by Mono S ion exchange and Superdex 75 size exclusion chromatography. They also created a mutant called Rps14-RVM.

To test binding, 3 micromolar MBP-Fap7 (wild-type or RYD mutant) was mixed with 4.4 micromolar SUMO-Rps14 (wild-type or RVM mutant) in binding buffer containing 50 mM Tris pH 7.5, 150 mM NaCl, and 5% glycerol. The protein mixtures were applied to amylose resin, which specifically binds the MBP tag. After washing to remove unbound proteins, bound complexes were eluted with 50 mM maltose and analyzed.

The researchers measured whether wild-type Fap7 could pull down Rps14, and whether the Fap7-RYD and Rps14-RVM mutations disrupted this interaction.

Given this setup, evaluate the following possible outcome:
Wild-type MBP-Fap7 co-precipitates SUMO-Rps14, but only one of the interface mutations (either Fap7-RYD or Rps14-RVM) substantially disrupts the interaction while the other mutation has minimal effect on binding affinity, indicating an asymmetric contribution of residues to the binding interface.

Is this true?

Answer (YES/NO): NO